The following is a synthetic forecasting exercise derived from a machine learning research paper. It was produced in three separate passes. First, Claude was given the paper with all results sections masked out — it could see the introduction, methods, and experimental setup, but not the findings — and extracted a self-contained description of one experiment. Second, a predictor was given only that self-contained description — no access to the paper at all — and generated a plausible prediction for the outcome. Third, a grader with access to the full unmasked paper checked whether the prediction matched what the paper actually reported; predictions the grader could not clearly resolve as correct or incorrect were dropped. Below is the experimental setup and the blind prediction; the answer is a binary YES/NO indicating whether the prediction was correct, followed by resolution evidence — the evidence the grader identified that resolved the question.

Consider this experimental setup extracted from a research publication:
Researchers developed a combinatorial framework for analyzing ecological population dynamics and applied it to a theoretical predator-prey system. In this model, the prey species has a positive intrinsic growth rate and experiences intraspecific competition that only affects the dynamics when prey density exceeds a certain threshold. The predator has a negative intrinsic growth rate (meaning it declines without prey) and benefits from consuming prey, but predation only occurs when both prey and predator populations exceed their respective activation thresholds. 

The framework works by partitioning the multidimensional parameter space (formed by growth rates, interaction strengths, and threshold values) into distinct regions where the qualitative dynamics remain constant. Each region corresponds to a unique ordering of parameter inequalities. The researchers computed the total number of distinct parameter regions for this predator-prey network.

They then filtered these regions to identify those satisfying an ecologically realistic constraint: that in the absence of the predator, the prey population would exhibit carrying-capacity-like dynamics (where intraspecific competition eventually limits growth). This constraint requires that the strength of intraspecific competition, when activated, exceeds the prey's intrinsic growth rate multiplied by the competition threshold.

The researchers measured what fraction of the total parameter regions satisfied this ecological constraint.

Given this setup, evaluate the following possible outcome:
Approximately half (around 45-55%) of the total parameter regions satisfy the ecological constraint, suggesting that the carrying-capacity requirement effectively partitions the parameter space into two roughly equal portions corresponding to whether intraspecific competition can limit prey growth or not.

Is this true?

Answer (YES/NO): NO